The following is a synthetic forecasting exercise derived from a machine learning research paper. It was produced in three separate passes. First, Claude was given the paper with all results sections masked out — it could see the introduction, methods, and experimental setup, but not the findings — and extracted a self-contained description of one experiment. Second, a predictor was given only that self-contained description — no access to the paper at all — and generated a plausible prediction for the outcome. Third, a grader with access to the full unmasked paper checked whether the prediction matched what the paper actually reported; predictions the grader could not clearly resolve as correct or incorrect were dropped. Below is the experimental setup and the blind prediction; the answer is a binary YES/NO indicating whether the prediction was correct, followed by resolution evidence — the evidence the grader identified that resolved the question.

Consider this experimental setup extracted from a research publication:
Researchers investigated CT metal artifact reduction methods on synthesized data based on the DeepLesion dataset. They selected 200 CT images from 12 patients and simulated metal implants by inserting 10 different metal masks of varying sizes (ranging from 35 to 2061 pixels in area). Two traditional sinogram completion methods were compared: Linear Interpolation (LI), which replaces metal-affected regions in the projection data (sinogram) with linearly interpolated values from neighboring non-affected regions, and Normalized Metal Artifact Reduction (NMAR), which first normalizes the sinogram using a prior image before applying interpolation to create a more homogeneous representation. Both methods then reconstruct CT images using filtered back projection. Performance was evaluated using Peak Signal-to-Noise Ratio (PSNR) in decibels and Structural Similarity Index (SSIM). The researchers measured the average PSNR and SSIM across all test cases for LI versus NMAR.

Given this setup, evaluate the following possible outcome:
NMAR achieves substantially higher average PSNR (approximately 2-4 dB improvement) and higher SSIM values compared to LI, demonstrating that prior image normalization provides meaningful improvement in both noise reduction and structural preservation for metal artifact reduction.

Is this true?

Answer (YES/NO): NO